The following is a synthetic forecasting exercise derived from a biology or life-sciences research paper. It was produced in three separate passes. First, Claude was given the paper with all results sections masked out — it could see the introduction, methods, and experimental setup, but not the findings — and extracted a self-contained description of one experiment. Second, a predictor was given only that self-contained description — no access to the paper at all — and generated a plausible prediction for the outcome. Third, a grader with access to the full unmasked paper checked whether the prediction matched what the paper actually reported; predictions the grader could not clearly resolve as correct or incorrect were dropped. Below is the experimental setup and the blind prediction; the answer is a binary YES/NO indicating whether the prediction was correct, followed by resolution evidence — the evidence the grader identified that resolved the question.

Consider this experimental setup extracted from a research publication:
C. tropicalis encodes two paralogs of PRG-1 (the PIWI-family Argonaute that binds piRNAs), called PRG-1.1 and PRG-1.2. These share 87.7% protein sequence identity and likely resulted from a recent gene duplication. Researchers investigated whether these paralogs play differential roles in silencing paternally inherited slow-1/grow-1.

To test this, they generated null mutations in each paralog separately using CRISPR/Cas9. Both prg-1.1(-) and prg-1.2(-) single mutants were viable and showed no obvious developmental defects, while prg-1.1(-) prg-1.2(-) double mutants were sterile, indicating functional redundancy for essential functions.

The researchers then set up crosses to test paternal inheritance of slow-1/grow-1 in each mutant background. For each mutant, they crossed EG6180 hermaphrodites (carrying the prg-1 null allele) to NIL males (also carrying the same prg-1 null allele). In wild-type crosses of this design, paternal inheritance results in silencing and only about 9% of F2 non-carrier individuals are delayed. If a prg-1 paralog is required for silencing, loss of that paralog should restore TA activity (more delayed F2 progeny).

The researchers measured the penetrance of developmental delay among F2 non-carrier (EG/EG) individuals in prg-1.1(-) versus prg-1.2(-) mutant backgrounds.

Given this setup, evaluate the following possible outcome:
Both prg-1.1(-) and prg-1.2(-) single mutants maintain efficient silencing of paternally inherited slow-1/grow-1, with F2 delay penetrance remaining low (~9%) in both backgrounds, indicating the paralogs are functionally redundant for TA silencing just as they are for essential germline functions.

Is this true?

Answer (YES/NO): NO